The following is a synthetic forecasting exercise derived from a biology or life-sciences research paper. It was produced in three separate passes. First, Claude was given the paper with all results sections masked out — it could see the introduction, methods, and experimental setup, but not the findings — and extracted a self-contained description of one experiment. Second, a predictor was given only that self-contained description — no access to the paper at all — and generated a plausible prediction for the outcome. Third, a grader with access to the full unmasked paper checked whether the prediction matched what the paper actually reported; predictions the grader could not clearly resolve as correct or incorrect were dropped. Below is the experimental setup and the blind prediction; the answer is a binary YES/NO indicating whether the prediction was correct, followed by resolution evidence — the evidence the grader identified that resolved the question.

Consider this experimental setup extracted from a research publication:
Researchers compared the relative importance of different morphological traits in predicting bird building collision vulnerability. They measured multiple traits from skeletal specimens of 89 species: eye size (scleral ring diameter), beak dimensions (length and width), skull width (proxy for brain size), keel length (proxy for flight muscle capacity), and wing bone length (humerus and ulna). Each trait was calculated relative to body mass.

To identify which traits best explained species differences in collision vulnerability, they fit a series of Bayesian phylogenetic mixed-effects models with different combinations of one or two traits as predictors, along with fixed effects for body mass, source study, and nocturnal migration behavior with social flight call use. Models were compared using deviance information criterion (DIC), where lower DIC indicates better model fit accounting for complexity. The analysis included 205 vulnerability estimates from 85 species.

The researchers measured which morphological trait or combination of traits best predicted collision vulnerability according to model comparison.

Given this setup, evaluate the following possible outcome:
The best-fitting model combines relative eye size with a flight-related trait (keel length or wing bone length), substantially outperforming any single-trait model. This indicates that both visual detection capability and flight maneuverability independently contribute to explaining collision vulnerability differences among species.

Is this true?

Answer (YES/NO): NO